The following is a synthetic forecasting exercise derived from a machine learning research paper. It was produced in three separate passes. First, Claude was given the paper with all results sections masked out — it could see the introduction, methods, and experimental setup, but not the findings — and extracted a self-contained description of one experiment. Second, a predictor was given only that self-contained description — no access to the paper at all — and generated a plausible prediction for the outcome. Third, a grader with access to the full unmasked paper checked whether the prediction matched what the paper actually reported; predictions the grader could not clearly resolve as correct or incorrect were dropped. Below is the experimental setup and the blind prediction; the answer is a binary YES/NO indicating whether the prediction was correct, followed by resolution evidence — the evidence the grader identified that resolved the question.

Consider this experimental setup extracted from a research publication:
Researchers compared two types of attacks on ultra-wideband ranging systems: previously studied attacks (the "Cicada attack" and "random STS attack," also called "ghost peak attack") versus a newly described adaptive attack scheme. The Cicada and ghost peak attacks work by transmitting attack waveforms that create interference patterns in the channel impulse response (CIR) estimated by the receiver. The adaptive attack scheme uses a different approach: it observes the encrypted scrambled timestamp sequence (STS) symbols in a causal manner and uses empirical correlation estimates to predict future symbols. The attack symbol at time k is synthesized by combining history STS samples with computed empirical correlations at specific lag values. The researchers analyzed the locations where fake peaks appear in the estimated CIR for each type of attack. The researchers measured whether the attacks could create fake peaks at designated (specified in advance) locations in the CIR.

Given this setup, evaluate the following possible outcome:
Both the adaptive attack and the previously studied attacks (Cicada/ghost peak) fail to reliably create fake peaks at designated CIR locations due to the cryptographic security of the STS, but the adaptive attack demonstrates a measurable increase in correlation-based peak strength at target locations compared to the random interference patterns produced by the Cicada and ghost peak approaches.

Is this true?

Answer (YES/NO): NO